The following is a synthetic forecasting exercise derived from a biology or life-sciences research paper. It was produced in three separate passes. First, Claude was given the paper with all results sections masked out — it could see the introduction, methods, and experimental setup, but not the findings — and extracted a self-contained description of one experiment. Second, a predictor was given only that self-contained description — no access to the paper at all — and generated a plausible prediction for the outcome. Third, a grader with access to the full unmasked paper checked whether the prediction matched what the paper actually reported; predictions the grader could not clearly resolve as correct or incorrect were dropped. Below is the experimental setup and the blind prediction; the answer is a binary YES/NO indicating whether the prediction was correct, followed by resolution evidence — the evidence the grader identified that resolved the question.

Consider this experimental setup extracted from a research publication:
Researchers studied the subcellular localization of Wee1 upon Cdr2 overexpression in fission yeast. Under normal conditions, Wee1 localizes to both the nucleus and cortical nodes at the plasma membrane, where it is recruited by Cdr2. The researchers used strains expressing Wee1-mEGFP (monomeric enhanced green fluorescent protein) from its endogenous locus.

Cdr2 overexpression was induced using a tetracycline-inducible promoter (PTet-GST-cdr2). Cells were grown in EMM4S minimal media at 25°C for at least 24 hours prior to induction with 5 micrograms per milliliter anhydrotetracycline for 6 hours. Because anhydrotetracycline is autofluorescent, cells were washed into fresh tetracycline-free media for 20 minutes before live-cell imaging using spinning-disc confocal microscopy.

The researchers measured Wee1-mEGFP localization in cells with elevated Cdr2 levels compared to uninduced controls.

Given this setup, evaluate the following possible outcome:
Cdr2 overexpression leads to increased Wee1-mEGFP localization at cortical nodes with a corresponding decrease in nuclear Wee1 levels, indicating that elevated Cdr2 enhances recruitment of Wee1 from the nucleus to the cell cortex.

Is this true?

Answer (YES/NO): NO